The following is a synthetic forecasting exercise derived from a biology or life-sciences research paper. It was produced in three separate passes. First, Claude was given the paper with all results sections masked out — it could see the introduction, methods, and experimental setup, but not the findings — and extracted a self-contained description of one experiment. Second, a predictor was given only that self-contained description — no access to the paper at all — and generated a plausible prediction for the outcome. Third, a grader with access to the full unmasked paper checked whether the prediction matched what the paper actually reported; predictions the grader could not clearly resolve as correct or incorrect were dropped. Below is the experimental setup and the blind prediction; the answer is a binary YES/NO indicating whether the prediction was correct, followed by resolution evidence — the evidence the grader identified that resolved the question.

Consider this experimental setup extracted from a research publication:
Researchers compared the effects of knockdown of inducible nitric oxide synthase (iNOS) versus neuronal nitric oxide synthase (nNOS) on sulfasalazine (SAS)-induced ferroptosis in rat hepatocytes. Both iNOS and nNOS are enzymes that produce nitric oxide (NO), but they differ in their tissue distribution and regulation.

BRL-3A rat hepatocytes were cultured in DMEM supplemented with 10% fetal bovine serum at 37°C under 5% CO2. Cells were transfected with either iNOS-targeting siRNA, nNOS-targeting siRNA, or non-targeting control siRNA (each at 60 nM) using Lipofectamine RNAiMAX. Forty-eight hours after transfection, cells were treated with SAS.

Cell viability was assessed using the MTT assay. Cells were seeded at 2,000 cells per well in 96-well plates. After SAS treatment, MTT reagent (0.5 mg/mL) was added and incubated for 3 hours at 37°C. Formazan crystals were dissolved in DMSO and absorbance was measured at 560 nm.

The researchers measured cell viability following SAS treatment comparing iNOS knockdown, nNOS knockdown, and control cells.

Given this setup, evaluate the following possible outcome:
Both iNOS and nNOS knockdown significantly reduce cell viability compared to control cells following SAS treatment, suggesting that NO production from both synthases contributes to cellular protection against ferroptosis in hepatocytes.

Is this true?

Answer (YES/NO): NO